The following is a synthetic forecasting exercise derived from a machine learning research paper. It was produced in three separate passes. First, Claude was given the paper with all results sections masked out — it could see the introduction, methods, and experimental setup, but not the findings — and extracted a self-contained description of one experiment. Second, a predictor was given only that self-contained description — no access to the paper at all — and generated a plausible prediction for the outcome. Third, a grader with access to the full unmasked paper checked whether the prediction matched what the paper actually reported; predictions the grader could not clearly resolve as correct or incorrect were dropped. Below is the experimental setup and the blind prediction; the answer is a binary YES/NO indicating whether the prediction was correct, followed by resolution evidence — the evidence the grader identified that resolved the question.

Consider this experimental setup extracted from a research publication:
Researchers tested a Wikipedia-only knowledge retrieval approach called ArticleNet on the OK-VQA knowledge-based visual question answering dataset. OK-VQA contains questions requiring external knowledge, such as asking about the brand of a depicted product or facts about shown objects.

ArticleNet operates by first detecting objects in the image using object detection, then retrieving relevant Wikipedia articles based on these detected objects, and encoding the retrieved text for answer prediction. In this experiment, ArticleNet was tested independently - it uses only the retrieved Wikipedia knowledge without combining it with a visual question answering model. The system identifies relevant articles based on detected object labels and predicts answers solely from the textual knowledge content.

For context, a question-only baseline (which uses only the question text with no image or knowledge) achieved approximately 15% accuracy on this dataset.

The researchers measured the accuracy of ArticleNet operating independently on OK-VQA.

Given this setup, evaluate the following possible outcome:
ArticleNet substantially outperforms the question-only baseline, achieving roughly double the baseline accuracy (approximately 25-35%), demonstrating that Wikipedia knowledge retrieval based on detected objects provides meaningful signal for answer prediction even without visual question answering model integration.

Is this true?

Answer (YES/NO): NO